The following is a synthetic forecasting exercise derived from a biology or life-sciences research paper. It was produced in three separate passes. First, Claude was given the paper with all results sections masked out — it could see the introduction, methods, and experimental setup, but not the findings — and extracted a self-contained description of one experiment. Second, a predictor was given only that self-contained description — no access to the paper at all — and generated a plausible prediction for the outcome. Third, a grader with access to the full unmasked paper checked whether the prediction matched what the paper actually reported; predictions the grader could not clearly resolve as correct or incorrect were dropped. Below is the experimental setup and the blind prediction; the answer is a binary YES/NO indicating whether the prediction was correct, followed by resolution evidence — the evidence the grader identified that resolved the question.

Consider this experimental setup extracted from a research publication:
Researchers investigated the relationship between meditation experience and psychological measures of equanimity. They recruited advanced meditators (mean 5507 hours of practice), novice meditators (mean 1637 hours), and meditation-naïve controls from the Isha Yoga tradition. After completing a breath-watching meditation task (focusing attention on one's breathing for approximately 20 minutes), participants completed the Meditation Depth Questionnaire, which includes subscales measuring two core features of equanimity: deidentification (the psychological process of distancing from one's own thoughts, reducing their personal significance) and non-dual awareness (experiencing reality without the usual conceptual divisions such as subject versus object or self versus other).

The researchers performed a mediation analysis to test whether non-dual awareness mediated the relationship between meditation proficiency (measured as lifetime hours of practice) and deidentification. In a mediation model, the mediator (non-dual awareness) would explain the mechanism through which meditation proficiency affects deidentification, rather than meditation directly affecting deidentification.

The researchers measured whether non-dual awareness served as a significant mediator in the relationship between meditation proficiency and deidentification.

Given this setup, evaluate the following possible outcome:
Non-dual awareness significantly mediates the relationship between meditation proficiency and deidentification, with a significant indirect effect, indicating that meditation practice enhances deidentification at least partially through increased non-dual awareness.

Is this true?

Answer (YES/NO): YES